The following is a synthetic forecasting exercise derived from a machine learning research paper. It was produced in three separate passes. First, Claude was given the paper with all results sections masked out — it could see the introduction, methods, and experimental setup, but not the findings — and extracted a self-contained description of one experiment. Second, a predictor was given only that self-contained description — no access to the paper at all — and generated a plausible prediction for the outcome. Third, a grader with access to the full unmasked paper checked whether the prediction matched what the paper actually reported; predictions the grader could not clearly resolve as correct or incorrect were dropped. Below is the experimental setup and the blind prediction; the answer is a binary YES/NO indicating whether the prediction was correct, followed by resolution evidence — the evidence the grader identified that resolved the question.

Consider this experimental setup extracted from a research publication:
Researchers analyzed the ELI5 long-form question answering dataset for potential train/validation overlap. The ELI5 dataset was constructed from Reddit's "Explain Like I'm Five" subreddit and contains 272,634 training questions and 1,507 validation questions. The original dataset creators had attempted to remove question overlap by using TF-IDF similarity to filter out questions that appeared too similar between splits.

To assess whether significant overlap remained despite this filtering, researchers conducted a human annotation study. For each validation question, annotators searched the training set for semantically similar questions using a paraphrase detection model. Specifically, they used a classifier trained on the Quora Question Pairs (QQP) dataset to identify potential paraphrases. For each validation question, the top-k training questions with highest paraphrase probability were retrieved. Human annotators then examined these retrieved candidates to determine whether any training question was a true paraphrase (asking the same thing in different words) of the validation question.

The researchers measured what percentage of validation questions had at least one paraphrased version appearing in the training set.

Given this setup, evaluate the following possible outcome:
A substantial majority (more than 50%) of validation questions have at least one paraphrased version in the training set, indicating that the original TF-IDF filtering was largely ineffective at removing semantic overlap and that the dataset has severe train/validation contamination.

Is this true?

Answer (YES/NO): YES